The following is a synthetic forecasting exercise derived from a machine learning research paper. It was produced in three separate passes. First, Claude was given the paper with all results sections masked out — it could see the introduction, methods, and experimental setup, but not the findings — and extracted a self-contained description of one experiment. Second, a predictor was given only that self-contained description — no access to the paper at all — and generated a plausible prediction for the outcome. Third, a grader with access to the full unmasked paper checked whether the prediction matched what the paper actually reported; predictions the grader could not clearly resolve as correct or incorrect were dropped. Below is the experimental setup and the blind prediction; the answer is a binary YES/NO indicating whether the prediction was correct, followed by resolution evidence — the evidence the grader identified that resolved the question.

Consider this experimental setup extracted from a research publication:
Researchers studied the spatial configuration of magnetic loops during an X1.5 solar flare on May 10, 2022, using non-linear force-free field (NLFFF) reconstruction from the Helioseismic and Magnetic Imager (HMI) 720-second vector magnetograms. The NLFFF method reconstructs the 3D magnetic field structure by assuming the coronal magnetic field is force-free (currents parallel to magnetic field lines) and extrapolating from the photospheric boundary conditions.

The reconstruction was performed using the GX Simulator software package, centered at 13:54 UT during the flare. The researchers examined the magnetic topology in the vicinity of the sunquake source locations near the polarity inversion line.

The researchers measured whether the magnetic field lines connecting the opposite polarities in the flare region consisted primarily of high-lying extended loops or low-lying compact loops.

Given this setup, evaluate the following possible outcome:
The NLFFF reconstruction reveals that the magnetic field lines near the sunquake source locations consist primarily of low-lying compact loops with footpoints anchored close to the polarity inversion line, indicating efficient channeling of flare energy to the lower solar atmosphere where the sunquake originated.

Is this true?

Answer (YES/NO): YES